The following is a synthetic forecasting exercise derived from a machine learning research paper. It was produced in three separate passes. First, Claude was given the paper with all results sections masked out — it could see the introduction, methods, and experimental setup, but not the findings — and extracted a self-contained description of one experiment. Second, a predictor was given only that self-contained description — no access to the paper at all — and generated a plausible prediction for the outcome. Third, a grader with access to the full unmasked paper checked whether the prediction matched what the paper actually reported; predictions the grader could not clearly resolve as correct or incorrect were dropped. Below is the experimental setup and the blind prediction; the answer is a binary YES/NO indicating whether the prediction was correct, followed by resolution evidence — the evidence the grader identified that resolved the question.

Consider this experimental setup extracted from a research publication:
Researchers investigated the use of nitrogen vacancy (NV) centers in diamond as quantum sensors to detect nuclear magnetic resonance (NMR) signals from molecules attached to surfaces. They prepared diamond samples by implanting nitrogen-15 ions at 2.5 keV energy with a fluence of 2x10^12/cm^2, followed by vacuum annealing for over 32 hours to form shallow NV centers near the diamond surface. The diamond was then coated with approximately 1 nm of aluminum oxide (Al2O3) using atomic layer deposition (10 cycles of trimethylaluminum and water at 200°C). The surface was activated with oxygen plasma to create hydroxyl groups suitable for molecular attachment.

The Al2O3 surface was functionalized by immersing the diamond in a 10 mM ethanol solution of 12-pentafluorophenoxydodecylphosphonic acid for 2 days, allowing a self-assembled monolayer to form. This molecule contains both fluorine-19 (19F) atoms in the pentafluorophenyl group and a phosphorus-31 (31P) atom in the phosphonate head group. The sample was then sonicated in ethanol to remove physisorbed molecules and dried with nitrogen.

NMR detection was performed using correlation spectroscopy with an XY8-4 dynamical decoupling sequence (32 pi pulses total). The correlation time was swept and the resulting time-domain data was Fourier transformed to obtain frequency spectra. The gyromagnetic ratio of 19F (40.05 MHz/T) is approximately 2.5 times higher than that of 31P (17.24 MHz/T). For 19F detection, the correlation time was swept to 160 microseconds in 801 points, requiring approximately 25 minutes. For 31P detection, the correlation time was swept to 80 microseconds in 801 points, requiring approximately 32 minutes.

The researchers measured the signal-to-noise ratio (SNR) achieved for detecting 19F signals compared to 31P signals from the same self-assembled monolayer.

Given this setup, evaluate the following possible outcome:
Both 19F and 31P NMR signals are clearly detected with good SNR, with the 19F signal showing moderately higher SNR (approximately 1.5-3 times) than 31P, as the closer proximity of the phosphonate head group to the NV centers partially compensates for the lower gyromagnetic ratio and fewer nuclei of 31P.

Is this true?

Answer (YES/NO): NO